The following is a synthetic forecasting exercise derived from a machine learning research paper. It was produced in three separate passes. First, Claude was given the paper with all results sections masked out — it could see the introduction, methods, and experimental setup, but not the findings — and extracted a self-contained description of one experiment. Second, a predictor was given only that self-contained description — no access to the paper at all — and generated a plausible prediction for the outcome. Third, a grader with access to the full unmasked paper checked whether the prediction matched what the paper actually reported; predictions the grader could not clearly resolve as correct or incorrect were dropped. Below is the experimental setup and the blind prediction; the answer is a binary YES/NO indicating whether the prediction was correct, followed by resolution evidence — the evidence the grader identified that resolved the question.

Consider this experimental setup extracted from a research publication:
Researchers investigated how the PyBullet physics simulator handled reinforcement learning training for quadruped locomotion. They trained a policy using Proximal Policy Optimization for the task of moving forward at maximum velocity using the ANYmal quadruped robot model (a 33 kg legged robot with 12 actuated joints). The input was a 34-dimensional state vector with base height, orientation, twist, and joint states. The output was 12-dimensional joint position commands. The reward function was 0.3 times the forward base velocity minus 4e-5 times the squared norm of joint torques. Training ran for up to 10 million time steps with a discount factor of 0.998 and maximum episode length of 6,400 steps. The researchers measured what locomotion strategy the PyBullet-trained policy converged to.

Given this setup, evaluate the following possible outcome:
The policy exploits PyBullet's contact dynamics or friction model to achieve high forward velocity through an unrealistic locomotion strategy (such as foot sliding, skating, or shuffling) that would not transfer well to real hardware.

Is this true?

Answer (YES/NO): NO